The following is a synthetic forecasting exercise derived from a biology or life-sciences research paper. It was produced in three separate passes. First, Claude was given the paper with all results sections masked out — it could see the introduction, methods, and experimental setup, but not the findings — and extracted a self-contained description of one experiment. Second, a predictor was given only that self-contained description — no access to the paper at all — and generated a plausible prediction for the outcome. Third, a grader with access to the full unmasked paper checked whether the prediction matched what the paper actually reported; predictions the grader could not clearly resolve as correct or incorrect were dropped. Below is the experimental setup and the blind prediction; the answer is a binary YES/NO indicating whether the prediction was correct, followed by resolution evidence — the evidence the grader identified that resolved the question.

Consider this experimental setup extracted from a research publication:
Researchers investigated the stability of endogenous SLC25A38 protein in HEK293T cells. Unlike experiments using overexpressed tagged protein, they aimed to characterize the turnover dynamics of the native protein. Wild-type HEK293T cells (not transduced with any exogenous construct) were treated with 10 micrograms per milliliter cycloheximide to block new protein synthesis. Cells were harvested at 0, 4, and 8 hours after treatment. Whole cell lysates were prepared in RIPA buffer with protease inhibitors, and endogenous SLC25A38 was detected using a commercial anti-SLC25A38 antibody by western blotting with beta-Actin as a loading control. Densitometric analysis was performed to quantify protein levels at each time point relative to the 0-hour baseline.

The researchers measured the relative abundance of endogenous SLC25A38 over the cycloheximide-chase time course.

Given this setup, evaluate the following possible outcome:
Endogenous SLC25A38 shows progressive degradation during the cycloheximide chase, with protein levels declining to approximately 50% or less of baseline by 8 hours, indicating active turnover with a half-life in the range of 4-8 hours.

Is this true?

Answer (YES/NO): YES